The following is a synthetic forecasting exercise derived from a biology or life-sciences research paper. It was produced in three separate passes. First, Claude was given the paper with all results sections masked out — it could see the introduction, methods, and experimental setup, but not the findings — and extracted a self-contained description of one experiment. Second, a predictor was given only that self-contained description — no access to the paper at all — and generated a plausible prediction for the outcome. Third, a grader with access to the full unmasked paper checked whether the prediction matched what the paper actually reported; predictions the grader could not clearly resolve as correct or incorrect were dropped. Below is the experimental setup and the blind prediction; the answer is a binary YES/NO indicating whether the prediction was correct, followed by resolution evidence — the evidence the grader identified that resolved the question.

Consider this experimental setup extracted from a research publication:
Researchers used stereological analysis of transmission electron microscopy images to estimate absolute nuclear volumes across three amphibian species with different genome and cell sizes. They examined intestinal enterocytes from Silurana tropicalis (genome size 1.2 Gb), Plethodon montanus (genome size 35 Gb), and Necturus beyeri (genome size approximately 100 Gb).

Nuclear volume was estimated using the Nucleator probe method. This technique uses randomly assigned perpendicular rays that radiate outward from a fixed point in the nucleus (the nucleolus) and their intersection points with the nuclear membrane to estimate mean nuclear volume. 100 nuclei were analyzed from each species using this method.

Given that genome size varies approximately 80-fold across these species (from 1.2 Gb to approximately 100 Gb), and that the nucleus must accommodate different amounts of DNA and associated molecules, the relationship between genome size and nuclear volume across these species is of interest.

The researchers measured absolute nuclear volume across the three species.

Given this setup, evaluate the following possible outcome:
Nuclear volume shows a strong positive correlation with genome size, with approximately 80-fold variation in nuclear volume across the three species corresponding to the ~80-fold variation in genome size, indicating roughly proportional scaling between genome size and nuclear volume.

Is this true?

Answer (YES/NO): NO